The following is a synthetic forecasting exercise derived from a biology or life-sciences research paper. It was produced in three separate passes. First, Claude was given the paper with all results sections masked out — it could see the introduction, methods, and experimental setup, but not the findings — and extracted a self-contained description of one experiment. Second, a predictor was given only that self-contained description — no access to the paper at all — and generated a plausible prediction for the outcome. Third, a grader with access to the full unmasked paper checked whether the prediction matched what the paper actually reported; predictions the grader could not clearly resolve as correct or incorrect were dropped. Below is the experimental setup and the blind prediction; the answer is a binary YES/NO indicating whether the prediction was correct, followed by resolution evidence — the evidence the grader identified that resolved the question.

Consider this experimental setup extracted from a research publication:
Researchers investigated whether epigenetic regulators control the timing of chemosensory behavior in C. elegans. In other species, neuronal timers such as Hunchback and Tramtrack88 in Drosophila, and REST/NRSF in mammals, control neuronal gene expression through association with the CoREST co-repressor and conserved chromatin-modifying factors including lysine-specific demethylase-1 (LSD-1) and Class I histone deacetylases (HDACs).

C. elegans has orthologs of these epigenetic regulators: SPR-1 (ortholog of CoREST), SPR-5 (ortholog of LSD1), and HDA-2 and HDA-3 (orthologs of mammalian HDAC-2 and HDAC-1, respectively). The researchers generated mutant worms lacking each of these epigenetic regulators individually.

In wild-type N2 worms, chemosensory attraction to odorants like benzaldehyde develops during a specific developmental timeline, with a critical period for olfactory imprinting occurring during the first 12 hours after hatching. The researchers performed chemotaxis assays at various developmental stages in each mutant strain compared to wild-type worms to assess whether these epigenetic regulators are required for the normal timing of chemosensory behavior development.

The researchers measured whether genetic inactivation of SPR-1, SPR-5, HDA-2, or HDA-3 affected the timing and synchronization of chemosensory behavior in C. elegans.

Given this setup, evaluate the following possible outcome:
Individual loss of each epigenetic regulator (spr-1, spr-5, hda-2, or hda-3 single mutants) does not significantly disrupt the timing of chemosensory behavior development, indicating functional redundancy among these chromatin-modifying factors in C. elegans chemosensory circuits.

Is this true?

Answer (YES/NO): NO